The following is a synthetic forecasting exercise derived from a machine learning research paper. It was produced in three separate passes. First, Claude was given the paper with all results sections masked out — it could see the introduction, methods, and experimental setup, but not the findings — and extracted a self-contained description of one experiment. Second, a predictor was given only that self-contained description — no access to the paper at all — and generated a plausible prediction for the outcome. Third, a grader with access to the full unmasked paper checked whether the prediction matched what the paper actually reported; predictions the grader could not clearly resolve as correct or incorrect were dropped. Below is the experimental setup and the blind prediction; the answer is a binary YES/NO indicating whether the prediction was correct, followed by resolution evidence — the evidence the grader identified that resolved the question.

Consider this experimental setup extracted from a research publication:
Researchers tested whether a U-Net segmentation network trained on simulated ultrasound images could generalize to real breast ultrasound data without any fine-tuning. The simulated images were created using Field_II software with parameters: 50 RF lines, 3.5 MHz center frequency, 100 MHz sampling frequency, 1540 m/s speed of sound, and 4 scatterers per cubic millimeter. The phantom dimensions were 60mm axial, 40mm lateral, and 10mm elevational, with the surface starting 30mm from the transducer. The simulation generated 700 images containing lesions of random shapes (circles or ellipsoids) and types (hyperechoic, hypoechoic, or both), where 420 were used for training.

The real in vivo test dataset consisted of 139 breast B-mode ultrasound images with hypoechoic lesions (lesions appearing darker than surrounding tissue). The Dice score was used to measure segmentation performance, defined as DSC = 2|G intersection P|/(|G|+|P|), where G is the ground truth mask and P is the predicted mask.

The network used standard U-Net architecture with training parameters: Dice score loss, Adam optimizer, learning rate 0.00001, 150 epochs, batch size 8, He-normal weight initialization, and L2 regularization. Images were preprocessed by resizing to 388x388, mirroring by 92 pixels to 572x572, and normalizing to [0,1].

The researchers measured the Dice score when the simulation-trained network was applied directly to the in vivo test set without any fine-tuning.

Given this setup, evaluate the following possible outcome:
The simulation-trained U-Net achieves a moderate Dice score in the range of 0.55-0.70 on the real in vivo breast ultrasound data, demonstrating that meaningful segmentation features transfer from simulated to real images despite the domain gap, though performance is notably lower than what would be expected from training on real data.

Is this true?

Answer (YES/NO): NO